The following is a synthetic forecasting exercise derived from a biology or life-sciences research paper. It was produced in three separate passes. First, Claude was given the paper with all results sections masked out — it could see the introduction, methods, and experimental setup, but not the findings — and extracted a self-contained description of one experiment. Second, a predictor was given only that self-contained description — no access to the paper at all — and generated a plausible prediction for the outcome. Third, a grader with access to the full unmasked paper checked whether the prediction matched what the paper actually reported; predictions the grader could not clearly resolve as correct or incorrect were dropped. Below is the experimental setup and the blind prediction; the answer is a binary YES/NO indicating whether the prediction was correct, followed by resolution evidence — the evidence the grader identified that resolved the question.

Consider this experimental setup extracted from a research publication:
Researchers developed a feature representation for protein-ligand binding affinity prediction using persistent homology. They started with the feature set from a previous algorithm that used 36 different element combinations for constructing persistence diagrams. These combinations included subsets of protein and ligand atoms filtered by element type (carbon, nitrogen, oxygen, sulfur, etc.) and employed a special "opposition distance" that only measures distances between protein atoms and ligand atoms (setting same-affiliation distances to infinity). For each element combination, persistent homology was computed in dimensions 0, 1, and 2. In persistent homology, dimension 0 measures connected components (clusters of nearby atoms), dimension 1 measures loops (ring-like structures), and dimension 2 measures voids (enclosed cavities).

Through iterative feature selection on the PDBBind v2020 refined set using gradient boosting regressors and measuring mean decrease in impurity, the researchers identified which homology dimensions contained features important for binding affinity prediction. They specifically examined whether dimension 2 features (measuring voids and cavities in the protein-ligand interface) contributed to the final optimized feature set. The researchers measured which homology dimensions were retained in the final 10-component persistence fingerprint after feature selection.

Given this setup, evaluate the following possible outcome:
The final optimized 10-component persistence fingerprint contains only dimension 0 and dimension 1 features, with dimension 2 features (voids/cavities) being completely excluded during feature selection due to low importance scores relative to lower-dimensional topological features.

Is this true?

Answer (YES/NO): YES